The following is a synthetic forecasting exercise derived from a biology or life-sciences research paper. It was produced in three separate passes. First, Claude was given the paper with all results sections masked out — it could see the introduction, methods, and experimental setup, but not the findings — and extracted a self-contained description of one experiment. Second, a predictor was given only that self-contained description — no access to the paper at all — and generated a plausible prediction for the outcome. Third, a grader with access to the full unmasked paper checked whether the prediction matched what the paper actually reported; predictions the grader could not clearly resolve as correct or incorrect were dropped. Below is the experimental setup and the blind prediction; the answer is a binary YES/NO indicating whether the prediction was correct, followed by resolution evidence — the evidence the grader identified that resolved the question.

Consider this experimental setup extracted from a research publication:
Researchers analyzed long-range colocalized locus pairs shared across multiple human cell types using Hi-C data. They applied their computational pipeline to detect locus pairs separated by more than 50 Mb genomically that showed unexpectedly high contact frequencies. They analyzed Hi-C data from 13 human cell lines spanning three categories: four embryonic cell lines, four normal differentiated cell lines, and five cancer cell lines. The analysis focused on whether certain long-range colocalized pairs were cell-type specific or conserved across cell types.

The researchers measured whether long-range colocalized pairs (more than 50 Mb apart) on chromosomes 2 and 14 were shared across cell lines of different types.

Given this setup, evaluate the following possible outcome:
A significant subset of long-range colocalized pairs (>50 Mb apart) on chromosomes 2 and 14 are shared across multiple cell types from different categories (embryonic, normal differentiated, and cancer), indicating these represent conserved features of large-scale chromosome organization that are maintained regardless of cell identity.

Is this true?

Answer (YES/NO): YES